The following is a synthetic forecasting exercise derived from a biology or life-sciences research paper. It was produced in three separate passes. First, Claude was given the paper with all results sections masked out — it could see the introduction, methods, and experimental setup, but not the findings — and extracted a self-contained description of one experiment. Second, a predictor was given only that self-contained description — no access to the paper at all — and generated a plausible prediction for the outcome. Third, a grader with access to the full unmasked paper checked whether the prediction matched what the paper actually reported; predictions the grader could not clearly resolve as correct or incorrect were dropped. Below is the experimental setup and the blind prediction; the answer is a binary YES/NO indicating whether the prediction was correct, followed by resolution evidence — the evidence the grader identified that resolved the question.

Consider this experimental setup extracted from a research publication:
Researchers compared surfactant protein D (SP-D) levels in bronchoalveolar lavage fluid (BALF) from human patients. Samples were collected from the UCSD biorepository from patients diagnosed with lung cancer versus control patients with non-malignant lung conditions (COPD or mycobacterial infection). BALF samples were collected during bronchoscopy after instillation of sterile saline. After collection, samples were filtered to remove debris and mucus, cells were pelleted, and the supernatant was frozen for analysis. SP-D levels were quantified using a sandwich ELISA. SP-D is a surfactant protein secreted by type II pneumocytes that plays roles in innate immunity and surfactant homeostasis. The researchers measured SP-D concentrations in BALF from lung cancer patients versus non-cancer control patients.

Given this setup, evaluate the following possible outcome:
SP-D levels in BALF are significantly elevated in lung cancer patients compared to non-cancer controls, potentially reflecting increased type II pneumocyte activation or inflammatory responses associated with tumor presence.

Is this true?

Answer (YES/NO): YES